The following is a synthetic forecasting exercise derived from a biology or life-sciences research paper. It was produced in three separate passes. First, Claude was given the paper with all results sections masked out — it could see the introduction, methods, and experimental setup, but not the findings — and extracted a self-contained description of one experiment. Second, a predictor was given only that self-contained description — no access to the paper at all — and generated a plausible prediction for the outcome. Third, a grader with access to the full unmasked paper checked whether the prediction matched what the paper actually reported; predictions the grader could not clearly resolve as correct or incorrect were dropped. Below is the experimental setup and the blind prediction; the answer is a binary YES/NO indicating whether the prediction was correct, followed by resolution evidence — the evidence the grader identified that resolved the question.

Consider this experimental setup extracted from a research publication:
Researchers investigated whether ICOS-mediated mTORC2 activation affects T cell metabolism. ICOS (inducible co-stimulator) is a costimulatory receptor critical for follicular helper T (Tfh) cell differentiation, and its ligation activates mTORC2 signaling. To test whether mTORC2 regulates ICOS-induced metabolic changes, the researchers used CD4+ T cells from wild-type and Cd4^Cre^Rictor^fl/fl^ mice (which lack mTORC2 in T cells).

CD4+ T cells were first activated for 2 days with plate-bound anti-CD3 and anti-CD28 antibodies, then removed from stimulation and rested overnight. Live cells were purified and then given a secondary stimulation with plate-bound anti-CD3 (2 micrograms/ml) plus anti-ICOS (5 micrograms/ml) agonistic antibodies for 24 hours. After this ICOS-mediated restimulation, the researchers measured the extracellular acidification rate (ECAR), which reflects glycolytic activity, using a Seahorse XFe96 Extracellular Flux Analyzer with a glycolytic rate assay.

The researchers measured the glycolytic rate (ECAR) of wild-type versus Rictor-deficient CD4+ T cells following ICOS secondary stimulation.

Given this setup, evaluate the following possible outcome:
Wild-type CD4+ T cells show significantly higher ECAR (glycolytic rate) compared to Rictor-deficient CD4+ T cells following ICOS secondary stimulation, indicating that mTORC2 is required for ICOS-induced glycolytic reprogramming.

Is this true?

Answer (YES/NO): YES